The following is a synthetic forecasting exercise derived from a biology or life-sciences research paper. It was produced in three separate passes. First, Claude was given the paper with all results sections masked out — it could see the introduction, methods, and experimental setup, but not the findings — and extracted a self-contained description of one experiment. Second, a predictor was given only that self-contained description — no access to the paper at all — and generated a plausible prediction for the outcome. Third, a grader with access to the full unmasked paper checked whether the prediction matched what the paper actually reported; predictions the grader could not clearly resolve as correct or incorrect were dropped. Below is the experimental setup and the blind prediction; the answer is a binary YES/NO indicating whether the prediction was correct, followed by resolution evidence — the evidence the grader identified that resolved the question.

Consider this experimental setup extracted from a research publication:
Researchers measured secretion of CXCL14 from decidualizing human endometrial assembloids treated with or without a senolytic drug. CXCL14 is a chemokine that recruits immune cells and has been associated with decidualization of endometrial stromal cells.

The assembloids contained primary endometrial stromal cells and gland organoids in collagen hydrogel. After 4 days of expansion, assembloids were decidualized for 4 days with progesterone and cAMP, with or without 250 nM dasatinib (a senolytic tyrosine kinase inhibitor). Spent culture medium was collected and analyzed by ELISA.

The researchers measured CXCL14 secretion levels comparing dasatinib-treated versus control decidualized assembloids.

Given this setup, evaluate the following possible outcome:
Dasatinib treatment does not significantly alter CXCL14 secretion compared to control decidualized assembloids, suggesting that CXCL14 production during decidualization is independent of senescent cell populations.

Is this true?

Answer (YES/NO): NO